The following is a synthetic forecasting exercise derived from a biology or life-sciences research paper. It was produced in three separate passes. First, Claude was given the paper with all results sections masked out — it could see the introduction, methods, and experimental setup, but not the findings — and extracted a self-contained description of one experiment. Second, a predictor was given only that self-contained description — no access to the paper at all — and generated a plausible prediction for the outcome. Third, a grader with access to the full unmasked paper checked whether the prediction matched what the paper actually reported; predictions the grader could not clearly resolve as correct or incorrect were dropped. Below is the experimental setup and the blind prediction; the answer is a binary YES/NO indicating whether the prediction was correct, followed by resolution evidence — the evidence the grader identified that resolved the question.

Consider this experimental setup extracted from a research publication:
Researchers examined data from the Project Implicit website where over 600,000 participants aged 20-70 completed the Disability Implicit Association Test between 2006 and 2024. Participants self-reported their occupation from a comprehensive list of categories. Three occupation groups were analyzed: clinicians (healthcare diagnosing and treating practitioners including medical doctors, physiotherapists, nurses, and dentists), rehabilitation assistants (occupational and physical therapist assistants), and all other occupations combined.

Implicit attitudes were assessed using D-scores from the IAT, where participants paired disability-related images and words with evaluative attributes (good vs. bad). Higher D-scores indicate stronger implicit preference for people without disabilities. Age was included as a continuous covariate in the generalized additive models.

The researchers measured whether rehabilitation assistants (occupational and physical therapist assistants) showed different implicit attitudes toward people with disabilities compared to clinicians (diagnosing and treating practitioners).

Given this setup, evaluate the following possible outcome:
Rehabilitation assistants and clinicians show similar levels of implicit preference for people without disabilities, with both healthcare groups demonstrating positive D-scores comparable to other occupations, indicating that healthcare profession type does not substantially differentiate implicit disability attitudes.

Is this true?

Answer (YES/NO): NO